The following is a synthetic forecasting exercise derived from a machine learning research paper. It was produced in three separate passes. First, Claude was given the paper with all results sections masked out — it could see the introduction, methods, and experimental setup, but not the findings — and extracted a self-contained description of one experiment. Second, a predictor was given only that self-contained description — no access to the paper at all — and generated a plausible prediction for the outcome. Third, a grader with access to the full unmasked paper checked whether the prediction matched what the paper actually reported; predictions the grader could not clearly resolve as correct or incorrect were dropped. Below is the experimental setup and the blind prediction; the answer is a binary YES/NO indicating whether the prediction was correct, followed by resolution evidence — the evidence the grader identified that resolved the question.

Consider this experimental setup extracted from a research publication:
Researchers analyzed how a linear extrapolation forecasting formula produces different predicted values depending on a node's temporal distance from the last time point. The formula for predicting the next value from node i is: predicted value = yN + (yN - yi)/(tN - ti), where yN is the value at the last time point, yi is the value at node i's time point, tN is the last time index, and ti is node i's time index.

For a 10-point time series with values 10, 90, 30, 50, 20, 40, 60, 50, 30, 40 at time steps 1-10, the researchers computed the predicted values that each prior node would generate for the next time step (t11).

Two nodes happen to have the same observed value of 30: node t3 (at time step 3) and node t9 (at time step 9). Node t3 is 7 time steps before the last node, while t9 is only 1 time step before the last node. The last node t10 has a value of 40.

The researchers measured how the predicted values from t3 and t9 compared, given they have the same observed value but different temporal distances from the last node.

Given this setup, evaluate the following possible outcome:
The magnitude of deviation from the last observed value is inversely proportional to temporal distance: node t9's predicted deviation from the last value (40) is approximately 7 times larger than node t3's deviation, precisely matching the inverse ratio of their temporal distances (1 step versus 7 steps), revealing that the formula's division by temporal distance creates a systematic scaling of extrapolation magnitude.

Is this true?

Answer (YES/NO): YES